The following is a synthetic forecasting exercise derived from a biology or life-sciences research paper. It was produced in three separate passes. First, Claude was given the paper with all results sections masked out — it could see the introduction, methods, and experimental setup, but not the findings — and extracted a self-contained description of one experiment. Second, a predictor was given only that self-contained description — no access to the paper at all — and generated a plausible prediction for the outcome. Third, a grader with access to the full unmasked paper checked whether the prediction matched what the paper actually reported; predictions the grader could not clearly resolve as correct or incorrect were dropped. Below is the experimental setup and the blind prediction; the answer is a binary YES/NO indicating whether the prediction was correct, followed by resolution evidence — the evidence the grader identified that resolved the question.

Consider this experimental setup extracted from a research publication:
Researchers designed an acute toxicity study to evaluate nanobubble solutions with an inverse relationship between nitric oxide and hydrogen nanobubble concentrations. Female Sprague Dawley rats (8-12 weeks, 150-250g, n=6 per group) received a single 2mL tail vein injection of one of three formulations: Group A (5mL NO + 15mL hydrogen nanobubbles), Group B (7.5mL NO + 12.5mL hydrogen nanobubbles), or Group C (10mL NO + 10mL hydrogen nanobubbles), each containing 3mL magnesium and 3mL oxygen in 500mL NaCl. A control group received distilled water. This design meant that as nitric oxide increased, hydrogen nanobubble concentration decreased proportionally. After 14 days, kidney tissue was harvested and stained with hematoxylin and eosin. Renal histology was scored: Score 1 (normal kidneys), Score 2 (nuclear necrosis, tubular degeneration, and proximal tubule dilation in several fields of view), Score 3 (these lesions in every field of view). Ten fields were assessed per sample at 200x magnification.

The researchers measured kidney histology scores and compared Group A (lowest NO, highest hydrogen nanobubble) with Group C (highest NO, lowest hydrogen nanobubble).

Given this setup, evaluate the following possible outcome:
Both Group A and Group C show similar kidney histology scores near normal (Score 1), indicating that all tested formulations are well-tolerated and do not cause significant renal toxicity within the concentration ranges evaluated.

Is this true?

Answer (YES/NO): NO